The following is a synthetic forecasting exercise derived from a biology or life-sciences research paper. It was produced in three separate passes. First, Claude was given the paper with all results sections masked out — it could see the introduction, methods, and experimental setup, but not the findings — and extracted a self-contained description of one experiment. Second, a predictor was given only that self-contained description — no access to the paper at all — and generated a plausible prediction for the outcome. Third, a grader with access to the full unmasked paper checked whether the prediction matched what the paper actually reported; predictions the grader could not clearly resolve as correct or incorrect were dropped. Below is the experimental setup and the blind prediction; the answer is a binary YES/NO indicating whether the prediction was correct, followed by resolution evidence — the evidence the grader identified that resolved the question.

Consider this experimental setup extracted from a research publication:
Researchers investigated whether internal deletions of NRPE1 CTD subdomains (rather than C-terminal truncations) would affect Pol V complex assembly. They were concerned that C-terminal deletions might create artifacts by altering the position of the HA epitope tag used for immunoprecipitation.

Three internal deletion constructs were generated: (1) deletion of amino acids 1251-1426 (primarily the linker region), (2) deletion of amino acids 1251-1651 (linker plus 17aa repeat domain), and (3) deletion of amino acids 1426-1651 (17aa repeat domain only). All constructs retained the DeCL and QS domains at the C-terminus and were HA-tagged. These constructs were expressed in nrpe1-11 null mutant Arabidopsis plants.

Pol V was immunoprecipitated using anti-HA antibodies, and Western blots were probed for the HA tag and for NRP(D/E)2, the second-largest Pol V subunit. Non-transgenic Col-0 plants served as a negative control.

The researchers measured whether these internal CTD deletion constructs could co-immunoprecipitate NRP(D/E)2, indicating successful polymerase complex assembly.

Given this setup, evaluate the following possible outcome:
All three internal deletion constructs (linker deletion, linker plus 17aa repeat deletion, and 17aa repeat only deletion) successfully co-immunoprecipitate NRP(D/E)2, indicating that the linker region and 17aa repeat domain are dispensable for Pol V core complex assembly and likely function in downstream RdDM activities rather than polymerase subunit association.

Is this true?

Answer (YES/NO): YES